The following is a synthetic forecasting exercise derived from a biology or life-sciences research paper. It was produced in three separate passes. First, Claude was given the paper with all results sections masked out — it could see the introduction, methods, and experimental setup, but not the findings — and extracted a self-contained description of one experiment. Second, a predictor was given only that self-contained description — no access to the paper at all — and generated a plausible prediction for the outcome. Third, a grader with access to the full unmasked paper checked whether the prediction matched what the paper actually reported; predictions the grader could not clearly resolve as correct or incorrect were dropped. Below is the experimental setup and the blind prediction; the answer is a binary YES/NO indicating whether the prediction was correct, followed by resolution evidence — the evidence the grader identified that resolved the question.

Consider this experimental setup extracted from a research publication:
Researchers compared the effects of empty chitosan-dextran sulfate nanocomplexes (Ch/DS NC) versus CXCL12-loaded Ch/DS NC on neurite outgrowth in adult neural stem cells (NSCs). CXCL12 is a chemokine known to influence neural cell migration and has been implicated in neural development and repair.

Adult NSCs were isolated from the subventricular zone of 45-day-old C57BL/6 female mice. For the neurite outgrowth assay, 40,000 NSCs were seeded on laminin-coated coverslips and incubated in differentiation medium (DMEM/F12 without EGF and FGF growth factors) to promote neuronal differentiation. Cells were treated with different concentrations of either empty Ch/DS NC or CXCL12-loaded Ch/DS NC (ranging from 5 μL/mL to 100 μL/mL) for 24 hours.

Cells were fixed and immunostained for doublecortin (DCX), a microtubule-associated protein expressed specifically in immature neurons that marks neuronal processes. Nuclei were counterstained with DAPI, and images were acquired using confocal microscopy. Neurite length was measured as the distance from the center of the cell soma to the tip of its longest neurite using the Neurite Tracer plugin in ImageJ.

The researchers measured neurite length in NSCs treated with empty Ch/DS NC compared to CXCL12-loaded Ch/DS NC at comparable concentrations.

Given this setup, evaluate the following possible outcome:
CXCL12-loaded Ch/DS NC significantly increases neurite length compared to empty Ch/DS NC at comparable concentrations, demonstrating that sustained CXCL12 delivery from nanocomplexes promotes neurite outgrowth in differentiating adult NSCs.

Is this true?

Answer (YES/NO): NO